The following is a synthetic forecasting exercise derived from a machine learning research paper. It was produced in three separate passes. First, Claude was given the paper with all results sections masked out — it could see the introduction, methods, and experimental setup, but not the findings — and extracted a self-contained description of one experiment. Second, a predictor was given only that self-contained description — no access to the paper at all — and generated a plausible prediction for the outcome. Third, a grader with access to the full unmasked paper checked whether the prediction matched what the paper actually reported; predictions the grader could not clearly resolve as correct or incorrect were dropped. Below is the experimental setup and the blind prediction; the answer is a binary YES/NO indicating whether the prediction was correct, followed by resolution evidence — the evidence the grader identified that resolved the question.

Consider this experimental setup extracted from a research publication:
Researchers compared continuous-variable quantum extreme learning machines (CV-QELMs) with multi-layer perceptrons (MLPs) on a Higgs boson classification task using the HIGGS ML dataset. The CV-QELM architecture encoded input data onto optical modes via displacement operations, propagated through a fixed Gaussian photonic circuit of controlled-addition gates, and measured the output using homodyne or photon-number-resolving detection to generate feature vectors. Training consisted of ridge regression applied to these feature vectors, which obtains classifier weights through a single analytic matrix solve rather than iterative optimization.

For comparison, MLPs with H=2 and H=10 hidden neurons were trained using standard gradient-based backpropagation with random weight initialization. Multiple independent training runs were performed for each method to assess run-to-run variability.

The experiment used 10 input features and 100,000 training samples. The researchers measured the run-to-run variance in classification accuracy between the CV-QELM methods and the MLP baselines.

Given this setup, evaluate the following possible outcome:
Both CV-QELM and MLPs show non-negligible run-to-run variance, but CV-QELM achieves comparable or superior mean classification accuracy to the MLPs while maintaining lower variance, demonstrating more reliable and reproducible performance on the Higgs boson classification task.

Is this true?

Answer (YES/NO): NO